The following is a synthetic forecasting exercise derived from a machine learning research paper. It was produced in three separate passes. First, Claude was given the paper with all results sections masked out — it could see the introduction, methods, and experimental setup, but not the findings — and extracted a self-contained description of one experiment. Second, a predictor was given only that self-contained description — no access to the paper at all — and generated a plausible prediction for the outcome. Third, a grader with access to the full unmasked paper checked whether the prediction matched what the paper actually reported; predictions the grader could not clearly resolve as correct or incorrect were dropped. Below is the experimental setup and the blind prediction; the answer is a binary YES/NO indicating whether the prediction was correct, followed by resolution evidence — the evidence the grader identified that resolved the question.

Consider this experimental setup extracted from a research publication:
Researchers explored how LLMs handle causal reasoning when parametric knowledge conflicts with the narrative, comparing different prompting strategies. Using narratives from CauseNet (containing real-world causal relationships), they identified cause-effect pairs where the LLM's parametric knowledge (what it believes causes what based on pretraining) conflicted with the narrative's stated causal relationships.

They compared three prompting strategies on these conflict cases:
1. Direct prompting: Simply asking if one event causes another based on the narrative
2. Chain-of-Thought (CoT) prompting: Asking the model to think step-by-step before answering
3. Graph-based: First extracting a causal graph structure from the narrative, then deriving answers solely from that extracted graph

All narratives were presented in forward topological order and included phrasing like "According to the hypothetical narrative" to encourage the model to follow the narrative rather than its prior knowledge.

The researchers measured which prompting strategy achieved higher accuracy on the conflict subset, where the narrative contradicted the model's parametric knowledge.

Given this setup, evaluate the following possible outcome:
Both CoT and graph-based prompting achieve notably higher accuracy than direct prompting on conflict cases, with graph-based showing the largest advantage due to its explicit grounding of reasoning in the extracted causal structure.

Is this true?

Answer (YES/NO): YES